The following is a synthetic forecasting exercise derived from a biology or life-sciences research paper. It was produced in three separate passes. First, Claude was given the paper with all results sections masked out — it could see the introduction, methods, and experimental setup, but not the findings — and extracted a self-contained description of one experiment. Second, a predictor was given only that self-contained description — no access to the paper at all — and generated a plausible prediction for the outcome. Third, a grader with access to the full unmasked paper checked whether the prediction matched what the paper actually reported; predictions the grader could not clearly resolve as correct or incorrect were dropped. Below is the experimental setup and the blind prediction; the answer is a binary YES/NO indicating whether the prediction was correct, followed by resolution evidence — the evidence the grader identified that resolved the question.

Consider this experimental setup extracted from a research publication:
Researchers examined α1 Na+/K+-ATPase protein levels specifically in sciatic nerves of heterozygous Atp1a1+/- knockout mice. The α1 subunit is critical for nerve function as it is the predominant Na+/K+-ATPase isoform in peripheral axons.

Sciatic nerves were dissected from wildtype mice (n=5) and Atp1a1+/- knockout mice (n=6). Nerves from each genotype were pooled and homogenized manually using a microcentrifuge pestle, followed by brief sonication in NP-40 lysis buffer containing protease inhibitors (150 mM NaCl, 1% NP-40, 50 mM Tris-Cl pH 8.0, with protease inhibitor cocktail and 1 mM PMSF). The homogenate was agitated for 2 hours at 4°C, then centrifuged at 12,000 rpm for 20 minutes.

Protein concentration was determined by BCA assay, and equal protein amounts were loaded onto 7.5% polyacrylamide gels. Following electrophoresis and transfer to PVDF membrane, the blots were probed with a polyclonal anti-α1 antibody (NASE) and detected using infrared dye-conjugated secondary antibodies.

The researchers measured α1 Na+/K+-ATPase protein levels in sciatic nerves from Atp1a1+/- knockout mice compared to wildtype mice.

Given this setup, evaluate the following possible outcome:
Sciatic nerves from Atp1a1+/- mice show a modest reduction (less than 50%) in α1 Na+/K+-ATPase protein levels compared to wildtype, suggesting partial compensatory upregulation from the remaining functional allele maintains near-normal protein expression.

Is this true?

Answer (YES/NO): NO